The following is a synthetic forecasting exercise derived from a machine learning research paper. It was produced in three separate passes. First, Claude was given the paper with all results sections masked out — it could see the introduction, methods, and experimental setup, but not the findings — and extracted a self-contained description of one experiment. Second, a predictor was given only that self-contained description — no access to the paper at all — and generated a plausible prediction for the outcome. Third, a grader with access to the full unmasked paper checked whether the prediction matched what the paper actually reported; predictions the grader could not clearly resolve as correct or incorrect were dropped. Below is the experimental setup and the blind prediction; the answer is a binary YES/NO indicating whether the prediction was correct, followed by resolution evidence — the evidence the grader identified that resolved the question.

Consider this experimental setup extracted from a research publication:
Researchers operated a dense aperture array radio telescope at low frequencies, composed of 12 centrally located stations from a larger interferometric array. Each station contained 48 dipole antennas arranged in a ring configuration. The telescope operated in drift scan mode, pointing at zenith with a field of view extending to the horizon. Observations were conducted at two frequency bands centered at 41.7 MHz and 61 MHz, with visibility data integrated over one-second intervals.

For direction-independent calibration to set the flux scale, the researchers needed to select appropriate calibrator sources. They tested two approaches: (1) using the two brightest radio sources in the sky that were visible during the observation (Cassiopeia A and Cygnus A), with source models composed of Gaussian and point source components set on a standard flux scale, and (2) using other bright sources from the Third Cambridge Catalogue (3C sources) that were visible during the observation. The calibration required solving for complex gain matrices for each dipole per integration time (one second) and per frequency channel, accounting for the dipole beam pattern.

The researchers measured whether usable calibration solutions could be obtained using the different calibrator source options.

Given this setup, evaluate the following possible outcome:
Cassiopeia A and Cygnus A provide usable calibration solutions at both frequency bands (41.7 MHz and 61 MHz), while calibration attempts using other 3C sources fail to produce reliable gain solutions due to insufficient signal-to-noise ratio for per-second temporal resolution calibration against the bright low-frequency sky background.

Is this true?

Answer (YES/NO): NO